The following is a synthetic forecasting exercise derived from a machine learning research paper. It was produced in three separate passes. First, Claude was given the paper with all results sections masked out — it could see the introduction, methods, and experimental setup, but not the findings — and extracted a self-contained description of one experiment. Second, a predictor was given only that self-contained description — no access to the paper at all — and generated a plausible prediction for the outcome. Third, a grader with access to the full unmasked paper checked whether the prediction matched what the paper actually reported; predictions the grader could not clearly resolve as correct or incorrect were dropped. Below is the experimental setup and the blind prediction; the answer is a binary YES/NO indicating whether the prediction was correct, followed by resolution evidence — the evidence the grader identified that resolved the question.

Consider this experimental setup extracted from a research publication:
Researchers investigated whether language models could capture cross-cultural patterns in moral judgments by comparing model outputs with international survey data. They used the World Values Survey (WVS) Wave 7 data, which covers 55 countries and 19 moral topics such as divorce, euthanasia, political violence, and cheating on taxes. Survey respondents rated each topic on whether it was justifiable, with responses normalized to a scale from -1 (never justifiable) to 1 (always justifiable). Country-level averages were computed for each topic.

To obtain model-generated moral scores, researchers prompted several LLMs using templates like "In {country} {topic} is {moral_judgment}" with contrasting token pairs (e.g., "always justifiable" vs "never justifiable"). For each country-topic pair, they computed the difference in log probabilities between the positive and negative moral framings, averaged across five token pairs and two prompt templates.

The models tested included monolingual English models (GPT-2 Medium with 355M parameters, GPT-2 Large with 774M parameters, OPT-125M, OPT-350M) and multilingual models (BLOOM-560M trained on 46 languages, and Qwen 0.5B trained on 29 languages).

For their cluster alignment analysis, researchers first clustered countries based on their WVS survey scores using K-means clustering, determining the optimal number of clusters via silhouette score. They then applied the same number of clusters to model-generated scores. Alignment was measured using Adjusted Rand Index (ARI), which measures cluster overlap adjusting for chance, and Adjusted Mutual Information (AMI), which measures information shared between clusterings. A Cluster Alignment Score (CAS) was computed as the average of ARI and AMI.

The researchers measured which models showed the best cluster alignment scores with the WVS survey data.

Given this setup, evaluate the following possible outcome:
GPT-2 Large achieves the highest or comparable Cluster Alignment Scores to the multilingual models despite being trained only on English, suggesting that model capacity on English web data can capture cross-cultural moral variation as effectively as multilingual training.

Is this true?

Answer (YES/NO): NO